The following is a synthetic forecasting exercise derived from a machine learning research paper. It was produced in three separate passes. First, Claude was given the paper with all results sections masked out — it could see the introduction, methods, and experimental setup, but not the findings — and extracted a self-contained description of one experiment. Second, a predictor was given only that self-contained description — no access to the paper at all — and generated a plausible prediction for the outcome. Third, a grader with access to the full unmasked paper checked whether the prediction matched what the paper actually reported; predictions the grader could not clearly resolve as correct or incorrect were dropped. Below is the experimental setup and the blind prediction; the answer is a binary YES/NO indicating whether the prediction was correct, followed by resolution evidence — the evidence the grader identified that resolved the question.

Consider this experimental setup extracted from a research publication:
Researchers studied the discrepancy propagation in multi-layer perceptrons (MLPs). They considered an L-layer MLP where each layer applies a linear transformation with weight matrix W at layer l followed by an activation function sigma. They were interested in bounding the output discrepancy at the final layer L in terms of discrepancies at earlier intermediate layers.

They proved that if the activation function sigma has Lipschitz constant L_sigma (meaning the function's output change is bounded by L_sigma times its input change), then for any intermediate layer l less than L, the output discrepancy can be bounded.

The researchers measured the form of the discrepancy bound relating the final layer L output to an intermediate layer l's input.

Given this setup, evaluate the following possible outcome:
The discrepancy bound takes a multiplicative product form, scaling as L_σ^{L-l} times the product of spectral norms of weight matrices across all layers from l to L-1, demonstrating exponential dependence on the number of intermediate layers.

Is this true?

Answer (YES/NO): NO